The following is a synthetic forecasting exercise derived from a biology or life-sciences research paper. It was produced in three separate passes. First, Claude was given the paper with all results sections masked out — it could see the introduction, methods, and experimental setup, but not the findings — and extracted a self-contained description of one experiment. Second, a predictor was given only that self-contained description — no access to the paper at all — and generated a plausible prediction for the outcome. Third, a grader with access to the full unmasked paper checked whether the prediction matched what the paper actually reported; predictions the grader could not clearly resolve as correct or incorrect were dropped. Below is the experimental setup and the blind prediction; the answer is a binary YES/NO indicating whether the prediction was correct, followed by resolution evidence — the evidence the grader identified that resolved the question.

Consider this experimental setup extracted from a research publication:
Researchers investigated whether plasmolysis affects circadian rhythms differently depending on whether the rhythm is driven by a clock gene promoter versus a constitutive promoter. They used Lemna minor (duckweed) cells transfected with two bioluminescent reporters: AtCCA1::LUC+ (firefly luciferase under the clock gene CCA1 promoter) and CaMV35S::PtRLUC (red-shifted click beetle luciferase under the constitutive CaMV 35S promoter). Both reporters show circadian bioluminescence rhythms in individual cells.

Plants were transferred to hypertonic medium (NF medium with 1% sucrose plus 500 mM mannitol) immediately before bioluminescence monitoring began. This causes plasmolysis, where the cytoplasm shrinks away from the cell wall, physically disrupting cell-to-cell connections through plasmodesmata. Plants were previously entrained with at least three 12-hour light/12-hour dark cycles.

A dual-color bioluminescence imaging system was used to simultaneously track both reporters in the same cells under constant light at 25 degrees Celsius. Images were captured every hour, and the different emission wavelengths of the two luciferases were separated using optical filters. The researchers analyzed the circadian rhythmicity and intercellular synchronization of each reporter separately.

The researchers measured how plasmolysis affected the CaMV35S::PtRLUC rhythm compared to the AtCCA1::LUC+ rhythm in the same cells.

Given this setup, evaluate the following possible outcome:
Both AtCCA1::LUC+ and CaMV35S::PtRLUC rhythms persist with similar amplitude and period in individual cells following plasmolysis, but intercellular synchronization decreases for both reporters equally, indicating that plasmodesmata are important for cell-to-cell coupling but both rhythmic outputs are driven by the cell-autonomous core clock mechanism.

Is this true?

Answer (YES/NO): NO